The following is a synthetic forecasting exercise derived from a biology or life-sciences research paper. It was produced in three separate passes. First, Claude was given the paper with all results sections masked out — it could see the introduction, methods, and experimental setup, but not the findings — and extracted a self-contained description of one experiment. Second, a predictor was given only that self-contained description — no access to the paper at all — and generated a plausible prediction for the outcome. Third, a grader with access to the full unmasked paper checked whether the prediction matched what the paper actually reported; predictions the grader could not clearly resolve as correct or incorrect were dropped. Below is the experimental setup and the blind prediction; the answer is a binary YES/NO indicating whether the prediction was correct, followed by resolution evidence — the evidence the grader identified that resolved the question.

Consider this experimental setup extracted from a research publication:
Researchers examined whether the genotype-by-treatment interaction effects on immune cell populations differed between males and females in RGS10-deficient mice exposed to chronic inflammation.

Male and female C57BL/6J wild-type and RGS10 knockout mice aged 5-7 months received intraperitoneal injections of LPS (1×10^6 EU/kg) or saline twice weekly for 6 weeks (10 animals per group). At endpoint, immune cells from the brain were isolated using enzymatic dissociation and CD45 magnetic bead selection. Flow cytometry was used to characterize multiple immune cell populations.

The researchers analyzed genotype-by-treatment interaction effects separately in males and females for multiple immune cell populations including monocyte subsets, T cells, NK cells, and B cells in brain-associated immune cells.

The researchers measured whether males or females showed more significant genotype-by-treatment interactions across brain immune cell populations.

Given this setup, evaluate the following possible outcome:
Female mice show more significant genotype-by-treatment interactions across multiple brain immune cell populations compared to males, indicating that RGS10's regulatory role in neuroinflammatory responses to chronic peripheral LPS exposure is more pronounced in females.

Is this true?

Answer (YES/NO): NO